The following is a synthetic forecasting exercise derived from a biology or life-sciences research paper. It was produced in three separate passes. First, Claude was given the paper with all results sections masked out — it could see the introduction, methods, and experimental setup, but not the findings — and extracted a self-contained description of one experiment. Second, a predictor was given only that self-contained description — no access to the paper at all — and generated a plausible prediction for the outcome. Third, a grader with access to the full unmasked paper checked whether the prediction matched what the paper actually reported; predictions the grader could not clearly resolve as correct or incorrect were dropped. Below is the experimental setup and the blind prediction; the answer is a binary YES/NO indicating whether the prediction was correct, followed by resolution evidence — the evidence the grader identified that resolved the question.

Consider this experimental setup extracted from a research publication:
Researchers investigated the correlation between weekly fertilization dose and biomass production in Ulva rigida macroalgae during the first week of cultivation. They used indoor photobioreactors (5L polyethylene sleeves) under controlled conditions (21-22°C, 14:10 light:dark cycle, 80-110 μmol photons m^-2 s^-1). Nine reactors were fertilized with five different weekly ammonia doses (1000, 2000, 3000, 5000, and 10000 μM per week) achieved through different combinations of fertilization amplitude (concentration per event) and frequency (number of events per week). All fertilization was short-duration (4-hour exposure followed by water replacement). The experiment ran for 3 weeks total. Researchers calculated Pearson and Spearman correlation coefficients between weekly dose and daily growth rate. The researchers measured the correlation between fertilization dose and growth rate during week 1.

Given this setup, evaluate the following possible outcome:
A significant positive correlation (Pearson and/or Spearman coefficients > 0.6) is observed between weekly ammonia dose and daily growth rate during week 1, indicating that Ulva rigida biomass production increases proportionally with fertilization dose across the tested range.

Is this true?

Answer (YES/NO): NO